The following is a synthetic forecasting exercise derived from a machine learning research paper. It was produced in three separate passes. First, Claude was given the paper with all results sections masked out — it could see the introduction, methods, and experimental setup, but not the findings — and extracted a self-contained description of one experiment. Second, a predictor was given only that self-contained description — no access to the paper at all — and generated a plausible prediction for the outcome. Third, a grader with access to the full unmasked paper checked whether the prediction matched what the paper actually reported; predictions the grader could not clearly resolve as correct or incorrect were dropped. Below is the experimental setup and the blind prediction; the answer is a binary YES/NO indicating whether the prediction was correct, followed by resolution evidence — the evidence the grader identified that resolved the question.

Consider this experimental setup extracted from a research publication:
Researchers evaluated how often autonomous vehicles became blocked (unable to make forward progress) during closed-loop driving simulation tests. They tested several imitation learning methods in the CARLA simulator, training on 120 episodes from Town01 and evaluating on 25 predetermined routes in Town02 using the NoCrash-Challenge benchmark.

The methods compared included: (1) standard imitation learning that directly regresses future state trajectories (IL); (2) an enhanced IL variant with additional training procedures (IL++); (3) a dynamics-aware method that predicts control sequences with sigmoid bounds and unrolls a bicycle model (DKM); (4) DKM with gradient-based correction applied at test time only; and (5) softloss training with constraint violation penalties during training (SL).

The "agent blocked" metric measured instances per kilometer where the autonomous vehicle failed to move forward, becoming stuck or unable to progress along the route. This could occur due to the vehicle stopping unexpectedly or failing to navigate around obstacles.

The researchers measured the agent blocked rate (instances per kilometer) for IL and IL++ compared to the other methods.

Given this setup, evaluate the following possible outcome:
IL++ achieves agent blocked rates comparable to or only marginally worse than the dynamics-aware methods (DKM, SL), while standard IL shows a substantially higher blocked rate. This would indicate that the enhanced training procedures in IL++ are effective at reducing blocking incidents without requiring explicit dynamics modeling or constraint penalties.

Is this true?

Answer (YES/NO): NO